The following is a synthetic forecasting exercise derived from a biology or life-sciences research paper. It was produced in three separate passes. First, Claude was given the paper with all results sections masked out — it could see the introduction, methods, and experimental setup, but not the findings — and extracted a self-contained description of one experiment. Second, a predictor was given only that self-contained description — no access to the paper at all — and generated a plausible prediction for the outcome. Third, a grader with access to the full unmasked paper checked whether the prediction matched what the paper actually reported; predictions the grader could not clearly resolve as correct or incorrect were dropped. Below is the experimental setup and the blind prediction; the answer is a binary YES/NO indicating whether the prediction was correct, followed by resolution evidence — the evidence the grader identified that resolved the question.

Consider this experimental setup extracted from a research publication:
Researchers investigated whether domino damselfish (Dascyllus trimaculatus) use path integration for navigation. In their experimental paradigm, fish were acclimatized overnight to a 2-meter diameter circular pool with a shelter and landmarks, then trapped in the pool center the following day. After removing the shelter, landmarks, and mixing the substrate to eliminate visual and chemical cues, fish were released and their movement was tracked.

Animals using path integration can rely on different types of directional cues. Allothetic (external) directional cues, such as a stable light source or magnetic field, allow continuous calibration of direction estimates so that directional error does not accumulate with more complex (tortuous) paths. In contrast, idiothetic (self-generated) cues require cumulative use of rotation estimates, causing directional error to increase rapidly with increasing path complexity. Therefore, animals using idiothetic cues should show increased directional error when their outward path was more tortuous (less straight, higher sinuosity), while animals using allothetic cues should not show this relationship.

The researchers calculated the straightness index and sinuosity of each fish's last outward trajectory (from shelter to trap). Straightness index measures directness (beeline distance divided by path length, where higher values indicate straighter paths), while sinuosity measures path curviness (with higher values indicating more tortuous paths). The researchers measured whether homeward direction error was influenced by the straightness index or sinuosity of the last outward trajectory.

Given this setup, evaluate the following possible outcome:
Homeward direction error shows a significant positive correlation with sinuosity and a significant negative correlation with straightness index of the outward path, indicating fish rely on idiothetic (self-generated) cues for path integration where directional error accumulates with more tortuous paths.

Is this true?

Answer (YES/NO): NO